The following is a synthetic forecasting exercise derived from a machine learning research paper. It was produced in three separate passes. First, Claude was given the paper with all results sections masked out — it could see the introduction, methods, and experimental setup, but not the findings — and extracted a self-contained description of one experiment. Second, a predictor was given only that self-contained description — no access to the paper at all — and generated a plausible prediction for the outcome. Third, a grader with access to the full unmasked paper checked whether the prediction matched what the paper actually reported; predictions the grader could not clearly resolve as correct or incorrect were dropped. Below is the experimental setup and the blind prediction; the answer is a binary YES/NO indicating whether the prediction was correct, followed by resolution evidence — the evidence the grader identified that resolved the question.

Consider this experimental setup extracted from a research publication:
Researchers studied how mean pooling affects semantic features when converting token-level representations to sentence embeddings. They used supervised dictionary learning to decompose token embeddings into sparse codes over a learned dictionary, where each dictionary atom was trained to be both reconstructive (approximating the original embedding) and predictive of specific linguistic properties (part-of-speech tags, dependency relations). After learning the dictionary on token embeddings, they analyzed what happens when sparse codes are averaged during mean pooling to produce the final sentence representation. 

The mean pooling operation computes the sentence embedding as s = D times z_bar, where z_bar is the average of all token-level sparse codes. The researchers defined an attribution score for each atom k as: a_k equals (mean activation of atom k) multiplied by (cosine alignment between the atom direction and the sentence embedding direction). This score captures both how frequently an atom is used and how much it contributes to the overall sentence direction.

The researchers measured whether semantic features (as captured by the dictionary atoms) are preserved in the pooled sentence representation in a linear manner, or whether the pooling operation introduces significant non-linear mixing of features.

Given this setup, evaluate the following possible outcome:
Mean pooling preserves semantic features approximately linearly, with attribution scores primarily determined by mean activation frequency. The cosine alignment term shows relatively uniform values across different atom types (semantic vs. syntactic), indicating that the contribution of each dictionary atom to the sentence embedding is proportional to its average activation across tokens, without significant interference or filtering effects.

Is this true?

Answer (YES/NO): NO